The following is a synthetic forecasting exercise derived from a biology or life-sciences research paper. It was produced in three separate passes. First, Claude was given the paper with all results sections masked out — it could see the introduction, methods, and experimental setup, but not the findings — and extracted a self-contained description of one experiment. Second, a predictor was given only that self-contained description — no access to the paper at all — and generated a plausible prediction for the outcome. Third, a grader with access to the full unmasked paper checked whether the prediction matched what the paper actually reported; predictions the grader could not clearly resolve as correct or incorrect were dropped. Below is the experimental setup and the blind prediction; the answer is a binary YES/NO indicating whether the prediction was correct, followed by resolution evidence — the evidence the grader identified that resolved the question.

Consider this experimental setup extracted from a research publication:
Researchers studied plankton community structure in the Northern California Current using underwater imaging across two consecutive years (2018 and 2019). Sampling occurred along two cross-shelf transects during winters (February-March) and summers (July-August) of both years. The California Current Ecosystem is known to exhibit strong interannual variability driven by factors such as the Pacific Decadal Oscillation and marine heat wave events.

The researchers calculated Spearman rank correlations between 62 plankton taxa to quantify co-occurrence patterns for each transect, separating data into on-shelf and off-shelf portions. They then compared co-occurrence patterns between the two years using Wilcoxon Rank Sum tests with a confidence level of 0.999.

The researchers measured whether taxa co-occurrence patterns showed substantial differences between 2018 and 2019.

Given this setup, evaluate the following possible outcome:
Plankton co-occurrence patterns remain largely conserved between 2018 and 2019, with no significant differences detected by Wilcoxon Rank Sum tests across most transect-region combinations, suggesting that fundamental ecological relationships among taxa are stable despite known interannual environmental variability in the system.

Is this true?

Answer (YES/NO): NO